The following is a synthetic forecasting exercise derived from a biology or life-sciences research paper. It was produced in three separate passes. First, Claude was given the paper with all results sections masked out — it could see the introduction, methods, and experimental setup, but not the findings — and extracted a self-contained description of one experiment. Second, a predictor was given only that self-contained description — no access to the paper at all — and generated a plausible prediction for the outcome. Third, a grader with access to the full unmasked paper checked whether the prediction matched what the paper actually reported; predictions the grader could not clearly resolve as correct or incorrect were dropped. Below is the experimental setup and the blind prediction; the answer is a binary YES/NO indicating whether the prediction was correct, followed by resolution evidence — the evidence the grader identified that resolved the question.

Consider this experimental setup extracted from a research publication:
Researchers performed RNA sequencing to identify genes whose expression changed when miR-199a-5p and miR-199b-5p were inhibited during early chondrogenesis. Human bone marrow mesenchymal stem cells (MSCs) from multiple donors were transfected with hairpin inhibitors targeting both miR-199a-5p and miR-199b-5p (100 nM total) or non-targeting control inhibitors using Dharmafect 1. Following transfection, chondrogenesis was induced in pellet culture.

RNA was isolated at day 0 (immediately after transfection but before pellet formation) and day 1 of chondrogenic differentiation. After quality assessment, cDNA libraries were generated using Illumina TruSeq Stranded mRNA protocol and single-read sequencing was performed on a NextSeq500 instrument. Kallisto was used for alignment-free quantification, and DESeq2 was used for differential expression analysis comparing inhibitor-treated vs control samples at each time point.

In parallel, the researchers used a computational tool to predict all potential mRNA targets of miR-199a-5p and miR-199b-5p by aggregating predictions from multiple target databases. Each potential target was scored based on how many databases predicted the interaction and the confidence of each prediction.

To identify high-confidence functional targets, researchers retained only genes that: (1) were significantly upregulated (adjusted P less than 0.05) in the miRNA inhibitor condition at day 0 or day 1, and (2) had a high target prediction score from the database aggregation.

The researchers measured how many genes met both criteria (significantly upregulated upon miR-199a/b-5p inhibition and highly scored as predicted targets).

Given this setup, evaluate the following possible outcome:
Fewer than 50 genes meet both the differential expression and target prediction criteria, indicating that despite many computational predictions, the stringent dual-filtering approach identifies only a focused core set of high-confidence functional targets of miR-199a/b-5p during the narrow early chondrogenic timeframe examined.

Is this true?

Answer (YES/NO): YES